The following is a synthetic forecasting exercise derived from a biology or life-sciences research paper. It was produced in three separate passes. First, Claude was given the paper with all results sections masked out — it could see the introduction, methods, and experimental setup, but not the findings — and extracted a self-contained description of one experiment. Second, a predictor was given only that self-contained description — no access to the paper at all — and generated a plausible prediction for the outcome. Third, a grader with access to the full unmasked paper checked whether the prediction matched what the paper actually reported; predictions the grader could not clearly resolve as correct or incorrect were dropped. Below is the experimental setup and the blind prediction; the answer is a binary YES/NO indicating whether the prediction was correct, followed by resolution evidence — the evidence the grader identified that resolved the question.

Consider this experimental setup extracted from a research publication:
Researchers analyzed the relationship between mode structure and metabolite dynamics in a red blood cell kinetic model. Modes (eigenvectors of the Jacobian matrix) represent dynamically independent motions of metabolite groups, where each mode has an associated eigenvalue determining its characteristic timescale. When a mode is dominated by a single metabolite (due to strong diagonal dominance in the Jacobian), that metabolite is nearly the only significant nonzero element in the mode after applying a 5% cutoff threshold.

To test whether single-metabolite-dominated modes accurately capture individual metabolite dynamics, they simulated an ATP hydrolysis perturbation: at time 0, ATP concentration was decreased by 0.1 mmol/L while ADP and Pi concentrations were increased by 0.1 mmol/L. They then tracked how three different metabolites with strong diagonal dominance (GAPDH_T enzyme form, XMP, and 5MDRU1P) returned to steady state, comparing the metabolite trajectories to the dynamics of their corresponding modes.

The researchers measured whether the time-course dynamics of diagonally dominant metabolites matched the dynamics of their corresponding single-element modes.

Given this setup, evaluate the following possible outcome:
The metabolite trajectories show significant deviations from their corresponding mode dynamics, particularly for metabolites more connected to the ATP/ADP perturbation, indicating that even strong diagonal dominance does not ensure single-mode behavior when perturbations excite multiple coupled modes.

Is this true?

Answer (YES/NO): NO